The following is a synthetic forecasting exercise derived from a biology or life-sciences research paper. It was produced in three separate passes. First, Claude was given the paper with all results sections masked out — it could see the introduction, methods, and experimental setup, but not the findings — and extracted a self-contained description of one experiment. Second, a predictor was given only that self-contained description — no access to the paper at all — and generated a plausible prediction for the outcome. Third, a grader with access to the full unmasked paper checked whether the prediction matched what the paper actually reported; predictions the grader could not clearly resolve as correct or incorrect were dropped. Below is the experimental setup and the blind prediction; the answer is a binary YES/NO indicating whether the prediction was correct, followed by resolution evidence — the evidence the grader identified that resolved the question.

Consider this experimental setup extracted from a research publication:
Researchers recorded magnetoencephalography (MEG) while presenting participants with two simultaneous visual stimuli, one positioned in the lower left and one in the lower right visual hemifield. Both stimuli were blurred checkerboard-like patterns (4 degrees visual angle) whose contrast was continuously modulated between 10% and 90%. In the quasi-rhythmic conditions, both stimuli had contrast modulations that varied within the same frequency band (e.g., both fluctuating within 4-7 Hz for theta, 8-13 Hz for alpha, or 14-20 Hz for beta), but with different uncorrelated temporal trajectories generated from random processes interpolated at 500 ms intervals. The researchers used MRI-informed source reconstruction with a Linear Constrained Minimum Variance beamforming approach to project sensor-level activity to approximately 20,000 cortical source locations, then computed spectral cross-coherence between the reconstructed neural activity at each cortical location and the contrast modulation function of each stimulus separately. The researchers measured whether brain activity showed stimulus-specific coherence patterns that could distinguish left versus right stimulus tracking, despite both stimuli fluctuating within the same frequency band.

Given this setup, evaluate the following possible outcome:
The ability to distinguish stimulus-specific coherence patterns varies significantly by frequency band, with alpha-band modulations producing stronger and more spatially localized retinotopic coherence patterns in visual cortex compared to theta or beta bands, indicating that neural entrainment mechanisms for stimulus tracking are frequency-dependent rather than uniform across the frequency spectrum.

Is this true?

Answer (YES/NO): NO